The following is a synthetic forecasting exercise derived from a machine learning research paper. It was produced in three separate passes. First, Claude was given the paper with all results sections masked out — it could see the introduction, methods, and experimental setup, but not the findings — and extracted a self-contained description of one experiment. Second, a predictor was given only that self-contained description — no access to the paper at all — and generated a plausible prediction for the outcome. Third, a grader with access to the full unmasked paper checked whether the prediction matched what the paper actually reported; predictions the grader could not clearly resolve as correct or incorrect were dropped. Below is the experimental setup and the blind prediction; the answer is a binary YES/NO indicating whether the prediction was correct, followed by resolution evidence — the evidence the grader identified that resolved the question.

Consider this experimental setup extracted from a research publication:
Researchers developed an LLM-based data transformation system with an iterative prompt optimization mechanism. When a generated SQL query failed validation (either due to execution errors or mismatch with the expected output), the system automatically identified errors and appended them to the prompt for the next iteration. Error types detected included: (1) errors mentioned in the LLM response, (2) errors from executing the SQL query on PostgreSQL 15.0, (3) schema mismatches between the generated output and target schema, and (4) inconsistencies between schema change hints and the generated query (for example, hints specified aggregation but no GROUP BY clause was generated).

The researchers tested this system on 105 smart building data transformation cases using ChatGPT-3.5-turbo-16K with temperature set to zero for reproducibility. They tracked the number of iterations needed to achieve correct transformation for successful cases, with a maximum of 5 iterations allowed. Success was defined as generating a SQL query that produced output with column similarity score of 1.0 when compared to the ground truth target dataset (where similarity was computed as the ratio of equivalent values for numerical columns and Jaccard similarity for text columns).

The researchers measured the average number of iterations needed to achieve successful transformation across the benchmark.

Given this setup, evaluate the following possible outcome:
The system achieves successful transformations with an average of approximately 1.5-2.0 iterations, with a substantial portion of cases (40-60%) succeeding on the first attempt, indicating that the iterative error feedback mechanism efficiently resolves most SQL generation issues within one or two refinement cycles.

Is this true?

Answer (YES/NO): NO